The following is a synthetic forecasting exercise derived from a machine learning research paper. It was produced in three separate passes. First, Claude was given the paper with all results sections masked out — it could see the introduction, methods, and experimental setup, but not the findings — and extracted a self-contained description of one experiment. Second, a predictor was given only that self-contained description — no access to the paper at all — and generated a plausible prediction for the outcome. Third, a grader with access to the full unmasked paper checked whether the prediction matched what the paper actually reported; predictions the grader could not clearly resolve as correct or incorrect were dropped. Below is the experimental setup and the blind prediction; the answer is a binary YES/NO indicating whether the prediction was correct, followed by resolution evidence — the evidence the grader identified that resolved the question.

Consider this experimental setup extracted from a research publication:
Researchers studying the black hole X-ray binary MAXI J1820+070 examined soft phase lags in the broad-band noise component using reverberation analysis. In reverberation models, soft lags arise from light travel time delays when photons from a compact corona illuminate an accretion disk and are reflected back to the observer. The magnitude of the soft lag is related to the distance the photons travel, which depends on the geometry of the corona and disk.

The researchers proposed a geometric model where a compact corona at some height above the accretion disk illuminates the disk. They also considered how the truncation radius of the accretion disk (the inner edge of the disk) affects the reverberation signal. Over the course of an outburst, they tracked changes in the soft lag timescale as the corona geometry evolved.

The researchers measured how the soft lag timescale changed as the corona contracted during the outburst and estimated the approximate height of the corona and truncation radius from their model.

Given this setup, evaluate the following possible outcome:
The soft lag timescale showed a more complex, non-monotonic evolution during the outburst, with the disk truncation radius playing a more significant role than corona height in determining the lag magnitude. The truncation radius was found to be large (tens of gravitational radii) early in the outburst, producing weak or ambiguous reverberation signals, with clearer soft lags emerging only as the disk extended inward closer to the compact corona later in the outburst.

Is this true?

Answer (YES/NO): NO